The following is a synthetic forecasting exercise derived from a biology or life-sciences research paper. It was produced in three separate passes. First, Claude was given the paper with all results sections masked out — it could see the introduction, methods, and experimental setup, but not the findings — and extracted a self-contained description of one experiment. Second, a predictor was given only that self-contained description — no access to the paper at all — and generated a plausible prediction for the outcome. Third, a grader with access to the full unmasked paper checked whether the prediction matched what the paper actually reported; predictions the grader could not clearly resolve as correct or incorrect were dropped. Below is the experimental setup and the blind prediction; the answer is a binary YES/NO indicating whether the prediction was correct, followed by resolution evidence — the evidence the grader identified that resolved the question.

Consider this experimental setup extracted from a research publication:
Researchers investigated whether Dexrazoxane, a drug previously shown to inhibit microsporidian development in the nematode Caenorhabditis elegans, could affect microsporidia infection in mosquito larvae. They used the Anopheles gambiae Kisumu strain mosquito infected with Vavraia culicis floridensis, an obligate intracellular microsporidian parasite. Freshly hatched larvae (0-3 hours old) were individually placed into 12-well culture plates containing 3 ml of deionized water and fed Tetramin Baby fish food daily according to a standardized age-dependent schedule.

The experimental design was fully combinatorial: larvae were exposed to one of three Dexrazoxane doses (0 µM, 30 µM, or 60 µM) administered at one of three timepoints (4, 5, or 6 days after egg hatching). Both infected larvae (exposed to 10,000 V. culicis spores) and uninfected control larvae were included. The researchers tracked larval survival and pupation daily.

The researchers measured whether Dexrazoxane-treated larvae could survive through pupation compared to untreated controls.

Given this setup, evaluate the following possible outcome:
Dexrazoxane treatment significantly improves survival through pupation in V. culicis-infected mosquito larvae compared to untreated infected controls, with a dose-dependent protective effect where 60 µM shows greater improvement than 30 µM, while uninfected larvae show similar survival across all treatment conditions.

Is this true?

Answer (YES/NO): NO